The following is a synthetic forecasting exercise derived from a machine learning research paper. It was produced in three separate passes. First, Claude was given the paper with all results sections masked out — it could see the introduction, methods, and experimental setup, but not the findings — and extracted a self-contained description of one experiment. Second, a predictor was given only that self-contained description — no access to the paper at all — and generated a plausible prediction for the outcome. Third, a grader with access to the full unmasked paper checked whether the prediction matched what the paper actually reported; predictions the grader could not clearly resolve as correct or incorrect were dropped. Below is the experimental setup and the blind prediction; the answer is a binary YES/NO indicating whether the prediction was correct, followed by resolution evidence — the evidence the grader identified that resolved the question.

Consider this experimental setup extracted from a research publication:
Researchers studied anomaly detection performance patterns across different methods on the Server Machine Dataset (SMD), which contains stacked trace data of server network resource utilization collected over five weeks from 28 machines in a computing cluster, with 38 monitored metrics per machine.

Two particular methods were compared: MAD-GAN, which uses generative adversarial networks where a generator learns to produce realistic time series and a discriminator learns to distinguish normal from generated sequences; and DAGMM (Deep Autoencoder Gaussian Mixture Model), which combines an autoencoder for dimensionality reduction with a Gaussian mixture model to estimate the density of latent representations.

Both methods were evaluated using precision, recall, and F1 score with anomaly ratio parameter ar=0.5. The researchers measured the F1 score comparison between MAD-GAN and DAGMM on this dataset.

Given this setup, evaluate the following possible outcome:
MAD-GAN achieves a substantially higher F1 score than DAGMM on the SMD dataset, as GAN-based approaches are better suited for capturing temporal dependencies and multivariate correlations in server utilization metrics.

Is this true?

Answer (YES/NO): YES